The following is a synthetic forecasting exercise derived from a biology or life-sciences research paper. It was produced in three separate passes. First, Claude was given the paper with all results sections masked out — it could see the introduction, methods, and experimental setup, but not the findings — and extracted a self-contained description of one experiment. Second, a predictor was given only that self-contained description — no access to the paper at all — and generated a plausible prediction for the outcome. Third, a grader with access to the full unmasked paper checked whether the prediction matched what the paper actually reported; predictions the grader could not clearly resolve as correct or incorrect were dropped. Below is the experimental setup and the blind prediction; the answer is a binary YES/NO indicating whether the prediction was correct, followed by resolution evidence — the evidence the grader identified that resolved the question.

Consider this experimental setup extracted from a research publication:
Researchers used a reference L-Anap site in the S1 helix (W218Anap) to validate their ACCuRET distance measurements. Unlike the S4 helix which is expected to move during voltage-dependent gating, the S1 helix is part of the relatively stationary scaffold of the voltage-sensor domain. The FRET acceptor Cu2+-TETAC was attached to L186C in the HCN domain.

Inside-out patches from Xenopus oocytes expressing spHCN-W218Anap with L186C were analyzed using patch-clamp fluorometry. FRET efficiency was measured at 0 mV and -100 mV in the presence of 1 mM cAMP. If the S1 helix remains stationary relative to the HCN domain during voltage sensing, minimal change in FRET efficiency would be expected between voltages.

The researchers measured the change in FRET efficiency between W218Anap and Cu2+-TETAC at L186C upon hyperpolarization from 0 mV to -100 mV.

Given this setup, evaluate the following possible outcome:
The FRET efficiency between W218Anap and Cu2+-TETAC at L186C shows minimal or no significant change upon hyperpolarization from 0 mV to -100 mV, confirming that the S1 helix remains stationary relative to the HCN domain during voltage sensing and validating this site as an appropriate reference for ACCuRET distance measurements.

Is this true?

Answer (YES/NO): NO